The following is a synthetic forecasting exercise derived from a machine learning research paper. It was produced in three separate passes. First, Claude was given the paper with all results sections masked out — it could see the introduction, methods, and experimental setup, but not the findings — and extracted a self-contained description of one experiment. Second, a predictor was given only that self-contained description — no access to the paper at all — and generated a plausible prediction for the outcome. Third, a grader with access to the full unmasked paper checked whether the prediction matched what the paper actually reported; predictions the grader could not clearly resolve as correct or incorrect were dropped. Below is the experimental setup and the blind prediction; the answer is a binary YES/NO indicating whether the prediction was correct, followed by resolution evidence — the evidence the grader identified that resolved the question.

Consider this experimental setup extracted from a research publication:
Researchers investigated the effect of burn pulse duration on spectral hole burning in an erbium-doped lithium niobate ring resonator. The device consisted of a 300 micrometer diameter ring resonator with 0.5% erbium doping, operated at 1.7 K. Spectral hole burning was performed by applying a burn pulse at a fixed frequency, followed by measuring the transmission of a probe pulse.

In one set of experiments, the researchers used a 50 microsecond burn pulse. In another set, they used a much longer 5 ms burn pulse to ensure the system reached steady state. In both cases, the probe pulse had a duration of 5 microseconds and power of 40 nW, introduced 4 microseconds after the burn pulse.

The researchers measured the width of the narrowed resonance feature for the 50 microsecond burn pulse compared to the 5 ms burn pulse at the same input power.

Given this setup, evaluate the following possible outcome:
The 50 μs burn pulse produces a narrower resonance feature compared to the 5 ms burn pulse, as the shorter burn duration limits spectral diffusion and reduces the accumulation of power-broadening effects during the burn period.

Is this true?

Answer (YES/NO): YES